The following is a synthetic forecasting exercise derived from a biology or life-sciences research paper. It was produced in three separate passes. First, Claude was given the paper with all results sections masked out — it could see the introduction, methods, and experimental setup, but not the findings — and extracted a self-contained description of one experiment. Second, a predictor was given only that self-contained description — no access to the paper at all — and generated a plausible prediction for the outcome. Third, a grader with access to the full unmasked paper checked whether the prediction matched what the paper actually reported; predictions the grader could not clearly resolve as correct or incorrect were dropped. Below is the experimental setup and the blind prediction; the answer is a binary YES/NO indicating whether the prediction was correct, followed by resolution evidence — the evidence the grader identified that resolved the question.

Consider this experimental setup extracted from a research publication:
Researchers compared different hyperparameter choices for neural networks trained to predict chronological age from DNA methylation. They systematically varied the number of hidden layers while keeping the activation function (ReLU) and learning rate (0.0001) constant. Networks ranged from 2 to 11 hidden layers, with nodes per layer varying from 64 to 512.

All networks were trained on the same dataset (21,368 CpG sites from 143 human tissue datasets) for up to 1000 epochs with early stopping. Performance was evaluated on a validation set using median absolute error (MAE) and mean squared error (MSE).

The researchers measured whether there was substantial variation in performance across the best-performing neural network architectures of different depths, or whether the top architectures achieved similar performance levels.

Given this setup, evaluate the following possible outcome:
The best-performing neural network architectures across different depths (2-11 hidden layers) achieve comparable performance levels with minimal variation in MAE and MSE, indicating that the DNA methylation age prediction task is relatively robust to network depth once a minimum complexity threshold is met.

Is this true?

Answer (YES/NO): YES